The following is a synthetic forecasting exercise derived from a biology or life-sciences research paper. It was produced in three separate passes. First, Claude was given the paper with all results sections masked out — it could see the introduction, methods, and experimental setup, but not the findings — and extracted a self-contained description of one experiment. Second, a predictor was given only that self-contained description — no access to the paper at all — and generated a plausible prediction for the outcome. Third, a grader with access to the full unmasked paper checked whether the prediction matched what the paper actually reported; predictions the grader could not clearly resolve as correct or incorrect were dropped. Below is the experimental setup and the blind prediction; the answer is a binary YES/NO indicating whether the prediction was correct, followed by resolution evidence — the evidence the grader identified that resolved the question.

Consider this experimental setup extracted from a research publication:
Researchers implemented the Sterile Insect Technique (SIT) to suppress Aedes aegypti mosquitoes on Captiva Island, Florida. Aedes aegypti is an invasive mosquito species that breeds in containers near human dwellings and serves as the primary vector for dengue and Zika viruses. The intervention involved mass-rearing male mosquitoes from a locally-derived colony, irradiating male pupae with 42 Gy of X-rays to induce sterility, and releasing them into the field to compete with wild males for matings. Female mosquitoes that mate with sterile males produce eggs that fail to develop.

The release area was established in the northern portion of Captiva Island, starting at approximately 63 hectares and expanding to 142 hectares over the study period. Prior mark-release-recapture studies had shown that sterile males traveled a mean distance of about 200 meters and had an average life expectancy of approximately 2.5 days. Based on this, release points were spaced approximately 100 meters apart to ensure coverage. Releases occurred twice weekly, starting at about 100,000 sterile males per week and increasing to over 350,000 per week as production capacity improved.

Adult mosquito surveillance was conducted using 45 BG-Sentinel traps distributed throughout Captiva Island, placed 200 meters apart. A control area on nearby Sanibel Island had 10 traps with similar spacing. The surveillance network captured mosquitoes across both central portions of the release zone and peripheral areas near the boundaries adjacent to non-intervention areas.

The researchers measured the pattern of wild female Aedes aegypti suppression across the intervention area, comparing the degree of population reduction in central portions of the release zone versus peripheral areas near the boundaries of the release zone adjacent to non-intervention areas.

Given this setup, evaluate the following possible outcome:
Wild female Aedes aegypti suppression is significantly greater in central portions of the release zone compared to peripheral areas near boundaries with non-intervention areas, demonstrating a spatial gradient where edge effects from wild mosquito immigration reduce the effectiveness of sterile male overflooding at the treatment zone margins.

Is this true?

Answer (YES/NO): YES